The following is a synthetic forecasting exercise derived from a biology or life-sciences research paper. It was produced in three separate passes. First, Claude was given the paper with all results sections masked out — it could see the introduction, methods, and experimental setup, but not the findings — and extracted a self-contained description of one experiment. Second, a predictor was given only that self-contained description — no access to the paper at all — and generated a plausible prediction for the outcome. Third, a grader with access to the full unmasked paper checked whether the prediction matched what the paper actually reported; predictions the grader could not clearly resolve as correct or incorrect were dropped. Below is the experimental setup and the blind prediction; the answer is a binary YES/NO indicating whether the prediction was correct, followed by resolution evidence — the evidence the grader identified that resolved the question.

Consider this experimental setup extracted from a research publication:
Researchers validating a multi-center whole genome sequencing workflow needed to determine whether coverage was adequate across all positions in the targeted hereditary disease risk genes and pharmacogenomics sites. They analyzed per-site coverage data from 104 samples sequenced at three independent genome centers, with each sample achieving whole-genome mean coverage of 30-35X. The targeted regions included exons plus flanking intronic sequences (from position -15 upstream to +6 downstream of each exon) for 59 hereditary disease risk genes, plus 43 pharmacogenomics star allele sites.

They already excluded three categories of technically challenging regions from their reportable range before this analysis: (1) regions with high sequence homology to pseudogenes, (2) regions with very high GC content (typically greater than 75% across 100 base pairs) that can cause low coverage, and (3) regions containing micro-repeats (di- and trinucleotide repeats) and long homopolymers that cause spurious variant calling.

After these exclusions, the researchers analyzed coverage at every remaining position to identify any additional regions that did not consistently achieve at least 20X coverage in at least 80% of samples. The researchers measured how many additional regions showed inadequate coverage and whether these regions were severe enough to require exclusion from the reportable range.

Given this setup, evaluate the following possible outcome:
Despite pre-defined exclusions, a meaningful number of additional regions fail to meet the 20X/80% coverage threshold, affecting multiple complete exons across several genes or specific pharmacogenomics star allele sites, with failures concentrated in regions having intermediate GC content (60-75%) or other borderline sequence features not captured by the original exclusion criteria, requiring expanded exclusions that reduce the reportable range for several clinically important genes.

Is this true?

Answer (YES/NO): NO